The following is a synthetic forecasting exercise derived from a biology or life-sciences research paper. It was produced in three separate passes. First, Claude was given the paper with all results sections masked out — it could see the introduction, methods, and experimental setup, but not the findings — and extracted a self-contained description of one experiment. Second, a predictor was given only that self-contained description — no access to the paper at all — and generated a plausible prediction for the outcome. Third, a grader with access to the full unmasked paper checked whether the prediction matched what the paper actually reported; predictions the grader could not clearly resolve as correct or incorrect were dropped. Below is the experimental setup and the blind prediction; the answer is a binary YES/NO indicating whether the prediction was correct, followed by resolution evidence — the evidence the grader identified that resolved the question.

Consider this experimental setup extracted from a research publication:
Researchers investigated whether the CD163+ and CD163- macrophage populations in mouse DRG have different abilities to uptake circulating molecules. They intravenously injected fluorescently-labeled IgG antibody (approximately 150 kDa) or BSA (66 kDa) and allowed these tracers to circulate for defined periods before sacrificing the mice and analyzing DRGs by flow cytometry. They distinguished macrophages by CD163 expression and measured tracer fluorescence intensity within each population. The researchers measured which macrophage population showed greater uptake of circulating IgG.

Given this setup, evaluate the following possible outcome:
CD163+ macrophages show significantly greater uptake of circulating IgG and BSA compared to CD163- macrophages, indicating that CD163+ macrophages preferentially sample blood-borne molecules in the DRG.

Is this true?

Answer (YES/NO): YES